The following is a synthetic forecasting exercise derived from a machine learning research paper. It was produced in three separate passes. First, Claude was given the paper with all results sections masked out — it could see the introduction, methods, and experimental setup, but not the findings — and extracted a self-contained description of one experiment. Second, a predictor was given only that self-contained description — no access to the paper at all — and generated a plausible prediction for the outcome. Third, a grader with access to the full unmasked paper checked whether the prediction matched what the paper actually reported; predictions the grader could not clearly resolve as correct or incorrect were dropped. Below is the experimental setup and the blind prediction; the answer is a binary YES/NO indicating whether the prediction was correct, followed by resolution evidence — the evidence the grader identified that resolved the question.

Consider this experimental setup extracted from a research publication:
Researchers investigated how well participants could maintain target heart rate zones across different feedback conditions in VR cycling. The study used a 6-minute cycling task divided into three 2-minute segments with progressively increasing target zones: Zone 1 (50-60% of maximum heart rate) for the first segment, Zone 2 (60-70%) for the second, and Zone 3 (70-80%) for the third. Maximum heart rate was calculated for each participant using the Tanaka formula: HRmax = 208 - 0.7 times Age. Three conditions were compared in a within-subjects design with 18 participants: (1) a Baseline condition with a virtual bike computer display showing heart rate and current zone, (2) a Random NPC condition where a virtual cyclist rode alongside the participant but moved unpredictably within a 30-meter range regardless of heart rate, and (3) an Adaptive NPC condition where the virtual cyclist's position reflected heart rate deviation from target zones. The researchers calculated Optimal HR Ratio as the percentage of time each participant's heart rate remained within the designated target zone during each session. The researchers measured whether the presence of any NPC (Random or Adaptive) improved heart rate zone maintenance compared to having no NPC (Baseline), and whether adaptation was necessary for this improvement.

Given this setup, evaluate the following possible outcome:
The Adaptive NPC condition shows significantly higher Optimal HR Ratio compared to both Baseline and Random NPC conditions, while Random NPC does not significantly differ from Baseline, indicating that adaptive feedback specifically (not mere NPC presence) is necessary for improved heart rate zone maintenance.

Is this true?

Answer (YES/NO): NO